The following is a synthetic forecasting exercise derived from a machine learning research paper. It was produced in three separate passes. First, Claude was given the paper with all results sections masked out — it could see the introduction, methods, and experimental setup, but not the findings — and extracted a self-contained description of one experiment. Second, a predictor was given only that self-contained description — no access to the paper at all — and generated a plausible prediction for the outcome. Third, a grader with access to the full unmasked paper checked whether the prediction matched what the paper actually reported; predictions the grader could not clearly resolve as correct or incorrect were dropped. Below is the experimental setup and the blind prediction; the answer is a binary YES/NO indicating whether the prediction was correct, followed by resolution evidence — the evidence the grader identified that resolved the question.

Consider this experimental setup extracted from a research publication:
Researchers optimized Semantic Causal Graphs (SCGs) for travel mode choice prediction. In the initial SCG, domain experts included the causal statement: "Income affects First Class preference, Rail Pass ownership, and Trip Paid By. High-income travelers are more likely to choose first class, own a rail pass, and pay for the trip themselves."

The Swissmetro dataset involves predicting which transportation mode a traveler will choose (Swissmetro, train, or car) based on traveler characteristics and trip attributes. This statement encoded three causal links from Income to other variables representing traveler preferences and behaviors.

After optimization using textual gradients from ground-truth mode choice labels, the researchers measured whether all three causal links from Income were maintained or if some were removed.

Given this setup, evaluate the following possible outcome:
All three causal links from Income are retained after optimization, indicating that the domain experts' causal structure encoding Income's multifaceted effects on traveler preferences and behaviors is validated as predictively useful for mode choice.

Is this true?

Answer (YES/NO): NO